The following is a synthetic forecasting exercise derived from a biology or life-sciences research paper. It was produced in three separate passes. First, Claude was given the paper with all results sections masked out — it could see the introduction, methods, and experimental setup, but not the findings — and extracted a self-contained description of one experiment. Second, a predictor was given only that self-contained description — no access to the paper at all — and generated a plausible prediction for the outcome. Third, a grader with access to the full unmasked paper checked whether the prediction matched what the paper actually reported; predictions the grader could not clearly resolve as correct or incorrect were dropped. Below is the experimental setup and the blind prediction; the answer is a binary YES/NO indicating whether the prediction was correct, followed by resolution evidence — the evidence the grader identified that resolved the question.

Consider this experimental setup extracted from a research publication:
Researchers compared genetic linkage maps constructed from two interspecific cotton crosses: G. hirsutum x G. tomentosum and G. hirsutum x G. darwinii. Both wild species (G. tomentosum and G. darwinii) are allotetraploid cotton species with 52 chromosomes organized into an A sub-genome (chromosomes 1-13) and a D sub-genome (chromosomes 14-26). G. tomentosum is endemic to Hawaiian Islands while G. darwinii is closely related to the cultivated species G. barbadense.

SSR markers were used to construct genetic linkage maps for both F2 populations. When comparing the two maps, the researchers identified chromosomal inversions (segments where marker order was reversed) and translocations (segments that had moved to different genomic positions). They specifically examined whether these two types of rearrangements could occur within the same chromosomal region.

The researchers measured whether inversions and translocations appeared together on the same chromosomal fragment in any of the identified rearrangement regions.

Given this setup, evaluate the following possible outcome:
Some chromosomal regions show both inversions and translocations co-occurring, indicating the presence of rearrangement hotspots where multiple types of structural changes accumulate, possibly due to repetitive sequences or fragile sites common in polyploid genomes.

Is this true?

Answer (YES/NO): YES